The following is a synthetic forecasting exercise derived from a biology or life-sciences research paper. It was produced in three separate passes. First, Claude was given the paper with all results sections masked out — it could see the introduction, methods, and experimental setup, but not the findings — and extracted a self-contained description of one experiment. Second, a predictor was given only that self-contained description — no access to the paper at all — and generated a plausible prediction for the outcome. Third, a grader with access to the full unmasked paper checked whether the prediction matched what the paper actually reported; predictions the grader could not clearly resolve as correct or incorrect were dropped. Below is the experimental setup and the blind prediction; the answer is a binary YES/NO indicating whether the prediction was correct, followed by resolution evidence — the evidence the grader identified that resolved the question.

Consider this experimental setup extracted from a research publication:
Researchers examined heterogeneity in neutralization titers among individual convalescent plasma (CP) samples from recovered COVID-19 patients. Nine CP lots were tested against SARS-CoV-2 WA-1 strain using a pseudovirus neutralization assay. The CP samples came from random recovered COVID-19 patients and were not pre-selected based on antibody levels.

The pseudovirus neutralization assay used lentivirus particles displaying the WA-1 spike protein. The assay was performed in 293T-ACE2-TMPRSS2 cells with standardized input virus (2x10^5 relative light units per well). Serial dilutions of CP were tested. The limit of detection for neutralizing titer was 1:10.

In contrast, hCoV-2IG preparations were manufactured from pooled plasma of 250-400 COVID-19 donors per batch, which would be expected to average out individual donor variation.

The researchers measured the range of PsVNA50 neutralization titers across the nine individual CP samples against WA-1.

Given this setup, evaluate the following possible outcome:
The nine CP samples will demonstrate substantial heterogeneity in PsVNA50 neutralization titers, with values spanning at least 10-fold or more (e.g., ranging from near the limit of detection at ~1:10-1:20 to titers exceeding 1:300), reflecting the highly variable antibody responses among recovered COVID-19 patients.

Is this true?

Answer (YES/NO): YES